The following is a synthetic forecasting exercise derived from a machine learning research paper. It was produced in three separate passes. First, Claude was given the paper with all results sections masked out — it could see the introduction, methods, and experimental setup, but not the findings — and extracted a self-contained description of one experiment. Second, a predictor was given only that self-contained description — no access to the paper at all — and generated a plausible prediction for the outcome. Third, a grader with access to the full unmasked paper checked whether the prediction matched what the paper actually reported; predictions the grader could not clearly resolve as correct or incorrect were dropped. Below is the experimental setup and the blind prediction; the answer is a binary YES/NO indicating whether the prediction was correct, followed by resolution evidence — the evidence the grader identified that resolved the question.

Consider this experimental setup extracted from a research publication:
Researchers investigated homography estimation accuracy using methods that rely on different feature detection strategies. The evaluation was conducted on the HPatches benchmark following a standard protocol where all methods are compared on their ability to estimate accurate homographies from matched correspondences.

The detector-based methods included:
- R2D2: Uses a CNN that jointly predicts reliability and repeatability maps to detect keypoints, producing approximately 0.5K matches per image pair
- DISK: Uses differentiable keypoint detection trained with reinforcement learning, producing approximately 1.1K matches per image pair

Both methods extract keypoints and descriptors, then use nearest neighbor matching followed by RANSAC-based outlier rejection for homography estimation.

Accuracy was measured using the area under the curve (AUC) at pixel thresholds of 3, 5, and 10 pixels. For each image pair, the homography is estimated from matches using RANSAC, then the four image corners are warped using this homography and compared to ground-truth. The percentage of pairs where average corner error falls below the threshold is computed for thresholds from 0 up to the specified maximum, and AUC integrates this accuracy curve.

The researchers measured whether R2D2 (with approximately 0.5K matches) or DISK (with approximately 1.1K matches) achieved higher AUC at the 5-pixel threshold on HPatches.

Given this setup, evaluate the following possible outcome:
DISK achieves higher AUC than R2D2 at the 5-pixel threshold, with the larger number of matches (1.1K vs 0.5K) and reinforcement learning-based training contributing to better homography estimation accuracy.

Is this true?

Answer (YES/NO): YES